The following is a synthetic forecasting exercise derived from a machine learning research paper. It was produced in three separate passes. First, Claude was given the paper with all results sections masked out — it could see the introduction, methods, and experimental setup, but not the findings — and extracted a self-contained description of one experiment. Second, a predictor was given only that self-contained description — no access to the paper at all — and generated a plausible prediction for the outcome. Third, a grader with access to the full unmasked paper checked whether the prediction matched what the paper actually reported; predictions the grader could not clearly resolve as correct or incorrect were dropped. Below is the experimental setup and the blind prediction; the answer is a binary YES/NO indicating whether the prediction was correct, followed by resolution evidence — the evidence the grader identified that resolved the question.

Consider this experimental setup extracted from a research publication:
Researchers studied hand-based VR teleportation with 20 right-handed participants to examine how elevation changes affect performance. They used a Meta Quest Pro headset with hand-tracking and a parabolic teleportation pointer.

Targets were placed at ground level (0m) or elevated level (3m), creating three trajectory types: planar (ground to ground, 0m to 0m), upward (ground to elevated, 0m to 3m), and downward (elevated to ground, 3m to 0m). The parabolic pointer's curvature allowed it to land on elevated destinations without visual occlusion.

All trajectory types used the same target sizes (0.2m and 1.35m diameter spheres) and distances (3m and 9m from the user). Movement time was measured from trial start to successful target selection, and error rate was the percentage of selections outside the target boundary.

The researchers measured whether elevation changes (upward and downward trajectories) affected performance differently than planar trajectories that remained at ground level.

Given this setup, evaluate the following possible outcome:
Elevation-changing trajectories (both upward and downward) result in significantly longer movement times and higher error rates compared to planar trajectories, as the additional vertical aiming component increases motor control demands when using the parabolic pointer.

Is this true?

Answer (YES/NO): NO